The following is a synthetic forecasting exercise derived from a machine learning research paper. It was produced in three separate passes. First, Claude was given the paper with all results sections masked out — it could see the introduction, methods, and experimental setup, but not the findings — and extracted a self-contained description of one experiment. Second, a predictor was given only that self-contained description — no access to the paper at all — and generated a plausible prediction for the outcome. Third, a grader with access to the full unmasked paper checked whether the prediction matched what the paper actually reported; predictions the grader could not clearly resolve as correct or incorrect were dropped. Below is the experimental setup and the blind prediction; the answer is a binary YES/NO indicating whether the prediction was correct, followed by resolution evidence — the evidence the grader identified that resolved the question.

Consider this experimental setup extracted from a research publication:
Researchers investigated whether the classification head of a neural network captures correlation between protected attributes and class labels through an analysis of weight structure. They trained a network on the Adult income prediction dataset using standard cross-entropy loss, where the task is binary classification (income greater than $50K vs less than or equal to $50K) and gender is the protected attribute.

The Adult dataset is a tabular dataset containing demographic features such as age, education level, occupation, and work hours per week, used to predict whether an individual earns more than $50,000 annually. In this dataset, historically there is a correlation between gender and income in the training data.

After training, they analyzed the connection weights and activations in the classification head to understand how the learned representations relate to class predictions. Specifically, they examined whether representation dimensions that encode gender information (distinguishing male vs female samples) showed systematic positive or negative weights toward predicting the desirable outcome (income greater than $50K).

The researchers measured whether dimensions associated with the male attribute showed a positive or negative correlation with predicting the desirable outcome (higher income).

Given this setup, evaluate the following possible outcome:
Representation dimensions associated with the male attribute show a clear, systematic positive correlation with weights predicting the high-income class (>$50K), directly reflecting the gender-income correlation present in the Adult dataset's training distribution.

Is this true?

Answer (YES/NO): YES